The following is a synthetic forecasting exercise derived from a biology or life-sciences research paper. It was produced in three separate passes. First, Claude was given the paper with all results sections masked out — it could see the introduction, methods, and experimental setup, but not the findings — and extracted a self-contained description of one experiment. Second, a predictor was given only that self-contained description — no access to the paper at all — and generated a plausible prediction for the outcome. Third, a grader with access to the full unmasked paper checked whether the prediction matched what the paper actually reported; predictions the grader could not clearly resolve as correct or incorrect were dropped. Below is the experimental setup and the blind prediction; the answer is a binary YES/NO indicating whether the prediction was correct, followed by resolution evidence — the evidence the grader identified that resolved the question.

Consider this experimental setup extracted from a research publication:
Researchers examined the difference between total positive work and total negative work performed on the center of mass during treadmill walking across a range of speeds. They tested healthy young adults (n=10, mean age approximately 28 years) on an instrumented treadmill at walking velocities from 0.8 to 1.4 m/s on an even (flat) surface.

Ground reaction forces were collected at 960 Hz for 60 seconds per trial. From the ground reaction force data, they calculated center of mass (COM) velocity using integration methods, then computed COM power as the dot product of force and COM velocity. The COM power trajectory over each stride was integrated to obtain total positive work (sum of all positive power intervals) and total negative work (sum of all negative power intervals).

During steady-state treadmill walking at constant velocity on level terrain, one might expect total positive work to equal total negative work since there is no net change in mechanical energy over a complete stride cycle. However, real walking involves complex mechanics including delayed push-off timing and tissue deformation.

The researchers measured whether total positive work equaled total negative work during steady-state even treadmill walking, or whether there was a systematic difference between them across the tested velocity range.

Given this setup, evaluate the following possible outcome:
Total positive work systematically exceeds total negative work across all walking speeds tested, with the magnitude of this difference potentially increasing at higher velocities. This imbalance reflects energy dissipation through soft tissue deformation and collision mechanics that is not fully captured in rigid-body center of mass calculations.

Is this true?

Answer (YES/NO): YES